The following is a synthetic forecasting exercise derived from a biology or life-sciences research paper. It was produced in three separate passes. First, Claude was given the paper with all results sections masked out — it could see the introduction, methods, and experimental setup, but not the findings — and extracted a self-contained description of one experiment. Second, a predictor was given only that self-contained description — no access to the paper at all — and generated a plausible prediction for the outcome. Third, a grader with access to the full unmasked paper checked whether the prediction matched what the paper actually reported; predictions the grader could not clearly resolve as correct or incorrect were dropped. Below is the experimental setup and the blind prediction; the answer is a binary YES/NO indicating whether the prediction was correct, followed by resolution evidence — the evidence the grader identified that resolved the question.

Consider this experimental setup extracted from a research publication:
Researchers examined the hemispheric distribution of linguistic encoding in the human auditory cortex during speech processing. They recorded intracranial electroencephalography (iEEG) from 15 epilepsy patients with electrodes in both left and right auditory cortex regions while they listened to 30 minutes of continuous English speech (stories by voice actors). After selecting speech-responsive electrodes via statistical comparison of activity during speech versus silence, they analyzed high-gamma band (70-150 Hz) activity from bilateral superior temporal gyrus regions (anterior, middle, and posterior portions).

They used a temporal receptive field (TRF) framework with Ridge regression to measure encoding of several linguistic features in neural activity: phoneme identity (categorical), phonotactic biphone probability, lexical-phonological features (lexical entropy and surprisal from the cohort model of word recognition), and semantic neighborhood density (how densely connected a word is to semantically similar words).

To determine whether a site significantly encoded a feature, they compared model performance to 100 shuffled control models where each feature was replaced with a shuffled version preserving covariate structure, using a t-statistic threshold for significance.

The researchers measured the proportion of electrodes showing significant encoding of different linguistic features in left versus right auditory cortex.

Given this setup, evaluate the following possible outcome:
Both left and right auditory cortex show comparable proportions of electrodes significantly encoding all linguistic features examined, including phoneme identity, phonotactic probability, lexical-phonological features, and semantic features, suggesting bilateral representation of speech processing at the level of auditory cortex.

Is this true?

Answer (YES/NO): NO